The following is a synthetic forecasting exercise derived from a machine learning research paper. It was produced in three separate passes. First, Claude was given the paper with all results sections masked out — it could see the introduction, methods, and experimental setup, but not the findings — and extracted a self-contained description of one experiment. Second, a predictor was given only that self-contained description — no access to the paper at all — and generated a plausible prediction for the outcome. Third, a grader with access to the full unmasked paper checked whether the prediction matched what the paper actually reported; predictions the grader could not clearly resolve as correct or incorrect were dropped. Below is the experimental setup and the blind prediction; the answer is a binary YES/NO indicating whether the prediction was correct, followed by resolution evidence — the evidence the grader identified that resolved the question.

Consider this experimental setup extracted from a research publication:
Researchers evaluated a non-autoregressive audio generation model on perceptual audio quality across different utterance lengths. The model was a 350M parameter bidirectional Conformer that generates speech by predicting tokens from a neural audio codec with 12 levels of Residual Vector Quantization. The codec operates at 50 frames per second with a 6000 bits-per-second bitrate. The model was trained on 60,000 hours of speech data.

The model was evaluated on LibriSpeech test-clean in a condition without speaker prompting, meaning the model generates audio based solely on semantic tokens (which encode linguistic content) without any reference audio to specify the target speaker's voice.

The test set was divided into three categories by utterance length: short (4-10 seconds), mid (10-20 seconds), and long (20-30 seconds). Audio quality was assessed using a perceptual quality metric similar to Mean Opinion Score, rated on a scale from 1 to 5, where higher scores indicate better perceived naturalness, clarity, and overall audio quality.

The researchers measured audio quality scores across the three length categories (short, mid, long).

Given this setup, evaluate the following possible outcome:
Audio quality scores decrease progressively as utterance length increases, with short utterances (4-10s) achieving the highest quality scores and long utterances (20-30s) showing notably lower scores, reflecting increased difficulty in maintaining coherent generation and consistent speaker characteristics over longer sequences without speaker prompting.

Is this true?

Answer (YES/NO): NO